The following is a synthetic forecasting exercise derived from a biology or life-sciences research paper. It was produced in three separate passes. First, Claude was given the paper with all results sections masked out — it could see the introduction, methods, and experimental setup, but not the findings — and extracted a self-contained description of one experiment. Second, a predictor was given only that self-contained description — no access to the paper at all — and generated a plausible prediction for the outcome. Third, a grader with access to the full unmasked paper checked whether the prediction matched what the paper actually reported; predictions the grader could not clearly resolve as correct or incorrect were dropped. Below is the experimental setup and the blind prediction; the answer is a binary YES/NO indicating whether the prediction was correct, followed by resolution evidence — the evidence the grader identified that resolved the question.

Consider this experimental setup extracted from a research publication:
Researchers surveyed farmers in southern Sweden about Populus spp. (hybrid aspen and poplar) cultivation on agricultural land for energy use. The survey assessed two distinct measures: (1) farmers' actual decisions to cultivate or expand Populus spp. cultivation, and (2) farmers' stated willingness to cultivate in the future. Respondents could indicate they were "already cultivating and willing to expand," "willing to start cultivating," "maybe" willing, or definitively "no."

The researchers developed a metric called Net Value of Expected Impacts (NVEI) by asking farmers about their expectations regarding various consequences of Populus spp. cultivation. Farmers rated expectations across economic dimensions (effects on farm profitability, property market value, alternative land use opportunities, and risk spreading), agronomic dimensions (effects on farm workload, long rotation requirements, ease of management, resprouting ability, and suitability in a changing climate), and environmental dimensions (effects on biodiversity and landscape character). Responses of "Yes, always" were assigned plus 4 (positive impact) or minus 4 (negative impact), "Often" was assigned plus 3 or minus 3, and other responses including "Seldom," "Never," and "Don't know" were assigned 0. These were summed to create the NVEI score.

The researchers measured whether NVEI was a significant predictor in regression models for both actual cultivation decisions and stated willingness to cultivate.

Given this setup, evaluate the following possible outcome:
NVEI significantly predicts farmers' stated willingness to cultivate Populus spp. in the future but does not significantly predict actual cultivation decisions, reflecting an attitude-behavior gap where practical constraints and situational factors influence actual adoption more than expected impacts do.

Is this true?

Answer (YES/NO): NO